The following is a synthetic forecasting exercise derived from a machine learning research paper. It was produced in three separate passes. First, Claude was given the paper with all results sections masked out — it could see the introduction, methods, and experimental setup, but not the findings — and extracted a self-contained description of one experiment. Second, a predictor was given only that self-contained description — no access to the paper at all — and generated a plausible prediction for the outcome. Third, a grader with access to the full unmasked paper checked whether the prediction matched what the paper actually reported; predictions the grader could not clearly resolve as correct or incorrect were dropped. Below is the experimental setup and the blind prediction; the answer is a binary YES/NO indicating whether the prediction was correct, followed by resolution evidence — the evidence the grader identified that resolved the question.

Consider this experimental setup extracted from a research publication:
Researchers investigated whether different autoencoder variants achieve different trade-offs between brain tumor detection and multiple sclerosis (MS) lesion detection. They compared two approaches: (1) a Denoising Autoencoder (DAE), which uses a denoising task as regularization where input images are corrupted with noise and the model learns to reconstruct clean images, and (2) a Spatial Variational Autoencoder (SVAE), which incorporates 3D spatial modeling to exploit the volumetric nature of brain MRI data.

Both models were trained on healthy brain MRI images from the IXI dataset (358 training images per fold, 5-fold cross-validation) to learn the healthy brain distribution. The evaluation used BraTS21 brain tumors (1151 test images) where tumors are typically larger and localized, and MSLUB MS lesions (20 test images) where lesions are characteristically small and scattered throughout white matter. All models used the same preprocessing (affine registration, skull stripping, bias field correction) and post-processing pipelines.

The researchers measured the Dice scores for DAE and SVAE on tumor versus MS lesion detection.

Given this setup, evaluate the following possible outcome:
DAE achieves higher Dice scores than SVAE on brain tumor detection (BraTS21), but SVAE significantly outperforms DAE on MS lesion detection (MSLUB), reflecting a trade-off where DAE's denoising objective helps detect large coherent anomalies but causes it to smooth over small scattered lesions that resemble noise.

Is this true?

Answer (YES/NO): YES